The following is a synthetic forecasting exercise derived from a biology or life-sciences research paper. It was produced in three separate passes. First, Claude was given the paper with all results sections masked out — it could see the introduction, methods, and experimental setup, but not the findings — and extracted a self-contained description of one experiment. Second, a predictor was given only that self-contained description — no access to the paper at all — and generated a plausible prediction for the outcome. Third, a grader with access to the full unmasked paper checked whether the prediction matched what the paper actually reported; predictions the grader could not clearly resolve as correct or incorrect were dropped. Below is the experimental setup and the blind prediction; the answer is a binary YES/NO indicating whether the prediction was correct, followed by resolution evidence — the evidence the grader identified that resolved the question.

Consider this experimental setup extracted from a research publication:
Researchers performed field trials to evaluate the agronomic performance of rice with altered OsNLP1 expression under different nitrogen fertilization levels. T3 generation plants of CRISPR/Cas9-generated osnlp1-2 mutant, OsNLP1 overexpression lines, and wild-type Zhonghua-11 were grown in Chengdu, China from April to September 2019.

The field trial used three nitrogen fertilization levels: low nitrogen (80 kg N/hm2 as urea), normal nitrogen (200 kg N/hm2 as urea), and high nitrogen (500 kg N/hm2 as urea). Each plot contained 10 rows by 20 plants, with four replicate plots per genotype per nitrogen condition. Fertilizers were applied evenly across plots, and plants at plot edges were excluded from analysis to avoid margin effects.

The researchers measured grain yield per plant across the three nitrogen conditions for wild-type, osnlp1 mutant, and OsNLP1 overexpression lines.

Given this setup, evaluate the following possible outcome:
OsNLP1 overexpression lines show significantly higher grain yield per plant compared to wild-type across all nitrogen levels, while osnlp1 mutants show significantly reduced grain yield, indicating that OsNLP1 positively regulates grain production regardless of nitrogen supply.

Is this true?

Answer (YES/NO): NO